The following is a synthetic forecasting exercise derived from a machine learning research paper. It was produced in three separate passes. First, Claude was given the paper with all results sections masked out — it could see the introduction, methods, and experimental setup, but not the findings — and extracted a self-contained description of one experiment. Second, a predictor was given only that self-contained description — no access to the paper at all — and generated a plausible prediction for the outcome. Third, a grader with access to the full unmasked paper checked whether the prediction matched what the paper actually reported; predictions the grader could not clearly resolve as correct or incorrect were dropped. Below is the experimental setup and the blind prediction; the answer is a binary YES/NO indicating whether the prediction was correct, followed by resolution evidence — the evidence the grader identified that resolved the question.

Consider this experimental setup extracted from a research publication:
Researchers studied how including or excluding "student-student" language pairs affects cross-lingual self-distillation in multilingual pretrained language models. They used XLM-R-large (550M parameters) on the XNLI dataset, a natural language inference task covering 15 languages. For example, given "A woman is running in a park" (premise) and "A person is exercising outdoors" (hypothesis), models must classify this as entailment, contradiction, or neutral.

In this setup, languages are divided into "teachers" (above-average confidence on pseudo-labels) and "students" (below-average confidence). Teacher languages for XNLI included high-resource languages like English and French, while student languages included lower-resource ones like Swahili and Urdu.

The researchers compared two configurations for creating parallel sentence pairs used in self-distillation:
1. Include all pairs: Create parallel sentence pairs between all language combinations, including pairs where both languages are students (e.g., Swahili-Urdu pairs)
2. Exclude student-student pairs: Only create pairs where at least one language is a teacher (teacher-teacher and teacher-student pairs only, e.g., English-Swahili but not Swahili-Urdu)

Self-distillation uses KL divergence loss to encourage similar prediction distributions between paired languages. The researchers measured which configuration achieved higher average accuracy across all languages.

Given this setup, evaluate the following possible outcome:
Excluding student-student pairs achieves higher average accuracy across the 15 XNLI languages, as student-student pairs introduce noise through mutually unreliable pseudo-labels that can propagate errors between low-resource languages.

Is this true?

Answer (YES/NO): YES